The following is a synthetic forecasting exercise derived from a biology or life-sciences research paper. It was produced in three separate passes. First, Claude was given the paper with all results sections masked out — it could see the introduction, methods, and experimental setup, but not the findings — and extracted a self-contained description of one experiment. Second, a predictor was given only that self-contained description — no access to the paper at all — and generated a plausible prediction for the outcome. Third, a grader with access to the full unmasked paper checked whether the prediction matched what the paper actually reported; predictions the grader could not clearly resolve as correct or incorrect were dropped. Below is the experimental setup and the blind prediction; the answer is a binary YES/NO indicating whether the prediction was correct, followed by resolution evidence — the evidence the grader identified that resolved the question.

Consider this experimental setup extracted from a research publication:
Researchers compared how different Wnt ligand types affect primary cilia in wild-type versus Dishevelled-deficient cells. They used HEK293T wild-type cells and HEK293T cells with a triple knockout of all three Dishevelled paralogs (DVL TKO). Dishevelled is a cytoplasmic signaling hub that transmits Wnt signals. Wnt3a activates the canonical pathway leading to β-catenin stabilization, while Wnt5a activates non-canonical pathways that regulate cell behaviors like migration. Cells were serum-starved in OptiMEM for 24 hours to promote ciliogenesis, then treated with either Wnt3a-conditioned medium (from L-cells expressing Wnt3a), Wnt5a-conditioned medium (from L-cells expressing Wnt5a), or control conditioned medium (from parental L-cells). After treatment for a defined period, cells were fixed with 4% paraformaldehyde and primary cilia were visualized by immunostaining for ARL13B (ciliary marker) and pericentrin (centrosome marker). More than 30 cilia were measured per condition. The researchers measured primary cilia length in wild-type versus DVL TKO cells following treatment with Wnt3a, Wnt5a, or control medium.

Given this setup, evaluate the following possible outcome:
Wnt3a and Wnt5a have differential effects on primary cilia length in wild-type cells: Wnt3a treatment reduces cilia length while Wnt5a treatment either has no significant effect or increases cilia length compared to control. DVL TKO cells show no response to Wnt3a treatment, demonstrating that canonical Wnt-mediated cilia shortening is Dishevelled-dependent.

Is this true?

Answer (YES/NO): NO